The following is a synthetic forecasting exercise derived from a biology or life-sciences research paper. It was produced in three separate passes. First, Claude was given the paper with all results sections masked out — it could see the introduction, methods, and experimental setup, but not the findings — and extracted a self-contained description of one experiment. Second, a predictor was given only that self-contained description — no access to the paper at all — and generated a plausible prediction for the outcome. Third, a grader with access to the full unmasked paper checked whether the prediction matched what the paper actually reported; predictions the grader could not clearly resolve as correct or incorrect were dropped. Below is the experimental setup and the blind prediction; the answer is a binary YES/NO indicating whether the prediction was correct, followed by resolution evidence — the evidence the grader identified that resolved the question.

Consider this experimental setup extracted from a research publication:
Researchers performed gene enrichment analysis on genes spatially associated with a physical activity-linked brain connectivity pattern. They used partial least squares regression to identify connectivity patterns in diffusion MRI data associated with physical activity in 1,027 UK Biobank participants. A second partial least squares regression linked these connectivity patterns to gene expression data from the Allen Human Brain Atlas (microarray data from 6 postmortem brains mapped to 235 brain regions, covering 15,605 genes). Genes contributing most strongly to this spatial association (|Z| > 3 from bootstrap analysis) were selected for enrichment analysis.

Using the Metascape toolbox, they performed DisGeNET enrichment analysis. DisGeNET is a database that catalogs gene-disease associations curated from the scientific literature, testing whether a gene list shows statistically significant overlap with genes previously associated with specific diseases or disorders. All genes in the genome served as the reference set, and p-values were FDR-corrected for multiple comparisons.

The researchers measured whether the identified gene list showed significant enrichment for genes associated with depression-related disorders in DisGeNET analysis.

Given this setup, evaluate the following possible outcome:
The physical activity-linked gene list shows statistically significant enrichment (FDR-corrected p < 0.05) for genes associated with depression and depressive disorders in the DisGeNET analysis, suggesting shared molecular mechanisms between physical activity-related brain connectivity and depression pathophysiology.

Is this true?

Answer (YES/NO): YES